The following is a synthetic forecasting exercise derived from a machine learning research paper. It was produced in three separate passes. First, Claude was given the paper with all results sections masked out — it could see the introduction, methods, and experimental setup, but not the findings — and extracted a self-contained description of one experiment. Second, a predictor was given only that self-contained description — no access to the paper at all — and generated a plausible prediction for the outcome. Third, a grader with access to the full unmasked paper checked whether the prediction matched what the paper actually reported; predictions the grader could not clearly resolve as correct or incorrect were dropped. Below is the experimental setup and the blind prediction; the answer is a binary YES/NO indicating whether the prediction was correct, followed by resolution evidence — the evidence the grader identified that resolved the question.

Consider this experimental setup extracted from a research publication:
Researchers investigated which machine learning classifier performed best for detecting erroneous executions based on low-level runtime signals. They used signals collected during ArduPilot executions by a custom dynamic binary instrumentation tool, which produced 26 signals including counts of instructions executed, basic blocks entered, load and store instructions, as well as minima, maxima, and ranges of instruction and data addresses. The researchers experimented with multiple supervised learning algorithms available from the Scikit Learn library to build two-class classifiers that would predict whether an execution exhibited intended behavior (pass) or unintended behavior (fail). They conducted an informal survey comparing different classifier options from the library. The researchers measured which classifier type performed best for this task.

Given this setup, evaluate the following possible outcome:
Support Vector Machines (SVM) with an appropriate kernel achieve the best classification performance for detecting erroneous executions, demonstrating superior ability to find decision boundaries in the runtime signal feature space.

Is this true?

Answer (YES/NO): NO